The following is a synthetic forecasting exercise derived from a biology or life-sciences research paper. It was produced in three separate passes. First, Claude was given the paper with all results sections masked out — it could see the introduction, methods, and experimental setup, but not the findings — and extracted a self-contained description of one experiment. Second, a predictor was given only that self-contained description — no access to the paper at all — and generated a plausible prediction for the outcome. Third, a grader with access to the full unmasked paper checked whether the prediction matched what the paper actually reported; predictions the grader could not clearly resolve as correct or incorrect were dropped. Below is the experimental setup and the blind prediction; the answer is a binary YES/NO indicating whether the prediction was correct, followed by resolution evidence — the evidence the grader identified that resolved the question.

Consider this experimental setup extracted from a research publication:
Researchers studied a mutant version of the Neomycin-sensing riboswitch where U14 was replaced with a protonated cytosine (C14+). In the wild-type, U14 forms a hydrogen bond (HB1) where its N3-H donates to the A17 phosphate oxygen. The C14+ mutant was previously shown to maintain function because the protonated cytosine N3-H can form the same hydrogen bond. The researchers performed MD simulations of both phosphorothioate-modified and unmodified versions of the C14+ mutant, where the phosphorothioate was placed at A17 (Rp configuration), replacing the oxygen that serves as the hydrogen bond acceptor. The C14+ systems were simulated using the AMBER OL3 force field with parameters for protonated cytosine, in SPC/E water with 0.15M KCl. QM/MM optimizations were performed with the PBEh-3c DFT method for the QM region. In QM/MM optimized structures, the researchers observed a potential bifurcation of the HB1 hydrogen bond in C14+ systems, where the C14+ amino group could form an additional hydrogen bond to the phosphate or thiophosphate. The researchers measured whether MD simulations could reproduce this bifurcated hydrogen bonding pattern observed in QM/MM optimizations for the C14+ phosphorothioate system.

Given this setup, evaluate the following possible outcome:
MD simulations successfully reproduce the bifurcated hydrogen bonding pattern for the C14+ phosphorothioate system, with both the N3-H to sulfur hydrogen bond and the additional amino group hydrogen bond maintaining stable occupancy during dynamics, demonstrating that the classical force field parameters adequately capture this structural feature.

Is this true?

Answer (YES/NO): NO